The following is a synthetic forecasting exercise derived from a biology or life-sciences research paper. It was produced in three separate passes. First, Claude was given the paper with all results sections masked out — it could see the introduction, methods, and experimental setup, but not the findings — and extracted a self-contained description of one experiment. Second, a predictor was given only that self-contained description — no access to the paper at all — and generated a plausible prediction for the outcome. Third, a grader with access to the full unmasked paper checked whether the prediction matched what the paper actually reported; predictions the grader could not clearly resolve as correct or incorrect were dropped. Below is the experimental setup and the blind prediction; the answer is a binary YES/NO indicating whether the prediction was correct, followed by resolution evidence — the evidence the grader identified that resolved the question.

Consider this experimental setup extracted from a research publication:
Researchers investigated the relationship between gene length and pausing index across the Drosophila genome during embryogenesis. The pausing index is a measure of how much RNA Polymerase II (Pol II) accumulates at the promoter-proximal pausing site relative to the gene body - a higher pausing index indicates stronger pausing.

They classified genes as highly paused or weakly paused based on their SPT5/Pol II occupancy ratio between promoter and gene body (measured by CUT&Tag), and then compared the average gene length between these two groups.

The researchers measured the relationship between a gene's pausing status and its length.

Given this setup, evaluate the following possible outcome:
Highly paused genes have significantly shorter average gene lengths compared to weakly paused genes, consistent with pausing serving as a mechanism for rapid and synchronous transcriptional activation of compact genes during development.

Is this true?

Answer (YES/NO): NO